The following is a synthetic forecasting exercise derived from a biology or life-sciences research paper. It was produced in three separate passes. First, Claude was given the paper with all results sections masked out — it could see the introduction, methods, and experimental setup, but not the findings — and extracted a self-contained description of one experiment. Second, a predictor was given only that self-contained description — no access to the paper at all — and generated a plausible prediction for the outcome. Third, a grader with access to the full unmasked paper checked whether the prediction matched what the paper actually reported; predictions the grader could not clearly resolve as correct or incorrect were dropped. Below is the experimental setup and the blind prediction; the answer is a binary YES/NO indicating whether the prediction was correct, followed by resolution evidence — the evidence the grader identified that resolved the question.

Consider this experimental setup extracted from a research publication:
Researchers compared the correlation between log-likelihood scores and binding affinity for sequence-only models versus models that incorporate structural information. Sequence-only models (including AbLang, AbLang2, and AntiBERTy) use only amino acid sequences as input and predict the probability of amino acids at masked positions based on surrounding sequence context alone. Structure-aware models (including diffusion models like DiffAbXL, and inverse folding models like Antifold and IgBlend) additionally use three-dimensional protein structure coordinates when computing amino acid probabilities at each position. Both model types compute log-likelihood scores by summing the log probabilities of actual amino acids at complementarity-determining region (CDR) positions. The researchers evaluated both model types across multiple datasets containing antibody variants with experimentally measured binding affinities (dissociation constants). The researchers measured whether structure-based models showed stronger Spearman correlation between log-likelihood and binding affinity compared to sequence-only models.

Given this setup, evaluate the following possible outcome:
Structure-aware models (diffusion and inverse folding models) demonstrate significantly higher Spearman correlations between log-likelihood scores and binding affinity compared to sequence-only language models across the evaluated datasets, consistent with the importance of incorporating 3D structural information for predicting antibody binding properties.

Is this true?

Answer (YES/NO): YES